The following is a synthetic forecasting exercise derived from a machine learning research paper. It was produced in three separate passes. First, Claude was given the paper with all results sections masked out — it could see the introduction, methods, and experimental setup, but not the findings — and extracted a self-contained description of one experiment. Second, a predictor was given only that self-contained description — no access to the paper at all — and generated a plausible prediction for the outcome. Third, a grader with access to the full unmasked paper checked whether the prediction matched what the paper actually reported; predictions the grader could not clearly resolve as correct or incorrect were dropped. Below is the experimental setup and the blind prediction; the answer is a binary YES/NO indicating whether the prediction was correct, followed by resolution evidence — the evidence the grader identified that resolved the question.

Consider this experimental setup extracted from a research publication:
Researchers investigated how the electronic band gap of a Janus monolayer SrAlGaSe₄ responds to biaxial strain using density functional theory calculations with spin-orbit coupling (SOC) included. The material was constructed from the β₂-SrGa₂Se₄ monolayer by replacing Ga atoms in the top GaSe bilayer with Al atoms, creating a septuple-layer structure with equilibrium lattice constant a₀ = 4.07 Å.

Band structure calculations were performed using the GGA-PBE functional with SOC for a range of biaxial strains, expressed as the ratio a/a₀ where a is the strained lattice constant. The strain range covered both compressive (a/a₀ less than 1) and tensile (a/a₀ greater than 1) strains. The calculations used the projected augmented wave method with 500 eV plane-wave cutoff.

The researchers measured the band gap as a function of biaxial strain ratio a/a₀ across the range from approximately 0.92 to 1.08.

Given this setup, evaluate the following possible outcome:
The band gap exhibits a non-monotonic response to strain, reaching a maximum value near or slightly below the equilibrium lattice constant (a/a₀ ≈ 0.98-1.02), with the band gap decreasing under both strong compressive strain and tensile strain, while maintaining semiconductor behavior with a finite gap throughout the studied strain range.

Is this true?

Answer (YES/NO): NO